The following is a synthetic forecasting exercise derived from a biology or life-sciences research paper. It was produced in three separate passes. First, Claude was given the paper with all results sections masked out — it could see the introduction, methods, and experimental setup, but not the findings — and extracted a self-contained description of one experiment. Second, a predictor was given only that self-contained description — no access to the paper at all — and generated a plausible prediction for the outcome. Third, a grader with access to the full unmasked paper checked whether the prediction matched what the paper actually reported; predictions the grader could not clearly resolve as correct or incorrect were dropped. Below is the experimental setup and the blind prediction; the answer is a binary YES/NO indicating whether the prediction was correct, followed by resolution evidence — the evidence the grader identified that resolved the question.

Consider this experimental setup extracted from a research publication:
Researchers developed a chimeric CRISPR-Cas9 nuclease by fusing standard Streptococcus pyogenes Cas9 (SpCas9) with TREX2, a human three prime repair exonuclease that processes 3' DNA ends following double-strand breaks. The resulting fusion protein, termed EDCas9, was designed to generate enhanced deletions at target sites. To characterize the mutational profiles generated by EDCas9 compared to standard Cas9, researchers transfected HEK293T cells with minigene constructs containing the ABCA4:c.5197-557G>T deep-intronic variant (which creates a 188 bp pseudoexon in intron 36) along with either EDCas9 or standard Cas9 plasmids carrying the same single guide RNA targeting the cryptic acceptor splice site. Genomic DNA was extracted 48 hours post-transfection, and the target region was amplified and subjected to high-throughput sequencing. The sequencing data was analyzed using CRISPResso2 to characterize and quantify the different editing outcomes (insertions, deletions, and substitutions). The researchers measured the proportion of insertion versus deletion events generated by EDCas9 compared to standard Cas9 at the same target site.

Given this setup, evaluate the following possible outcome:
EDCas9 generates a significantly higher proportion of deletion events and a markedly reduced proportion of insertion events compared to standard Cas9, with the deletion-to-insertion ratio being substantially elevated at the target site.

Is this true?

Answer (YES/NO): YES